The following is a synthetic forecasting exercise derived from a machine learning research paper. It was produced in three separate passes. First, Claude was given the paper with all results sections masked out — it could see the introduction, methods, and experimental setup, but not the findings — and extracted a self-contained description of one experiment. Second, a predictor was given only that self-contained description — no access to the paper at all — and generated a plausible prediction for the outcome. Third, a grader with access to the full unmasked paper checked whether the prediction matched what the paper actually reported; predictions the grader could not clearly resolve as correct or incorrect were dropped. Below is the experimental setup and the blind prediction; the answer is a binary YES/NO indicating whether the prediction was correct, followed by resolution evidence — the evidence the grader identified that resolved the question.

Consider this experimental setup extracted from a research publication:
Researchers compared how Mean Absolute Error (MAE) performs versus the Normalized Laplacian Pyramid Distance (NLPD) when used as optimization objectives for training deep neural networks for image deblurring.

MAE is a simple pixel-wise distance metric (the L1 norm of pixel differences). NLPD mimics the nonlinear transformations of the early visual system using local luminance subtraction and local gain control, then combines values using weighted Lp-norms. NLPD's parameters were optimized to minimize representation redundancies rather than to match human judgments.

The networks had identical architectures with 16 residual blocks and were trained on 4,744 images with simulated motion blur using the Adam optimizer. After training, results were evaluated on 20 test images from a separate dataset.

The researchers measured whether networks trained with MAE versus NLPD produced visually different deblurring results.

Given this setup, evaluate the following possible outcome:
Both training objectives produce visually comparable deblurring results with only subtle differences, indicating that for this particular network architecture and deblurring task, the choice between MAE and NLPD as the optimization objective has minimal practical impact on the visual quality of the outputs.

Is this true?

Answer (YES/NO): YES